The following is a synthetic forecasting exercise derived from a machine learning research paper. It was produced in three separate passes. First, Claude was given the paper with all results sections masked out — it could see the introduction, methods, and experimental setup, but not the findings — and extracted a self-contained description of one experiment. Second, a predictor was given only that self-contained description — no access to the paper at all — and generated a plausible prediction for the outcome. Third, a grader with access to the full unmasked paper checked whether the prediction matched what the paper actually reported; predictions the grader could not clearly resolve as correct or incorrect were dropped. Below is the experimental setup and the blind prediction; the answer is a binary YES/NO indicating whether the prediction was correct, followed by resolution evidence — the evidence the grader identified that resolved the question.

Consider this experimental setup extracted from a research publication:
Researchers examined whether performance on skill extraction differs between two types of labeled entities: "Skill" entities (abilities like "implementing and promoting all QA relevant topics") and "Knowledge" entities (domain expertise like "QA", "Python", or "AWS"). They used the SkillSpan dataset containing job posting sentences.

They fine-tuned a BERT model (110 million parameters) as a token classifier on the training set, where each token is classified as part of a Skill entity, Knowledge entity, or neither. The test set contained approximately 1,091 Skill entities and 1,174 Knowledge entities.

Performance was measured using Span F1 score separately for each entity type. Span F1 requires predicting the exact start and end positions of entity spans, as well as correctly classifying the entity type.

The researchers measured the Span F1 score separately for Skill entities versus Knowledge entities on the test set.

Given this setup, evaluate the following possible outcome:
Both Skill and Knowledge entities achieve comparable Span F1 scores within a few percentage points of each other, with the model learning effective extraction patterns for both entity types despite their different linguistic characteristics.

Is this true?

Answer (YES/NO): NO